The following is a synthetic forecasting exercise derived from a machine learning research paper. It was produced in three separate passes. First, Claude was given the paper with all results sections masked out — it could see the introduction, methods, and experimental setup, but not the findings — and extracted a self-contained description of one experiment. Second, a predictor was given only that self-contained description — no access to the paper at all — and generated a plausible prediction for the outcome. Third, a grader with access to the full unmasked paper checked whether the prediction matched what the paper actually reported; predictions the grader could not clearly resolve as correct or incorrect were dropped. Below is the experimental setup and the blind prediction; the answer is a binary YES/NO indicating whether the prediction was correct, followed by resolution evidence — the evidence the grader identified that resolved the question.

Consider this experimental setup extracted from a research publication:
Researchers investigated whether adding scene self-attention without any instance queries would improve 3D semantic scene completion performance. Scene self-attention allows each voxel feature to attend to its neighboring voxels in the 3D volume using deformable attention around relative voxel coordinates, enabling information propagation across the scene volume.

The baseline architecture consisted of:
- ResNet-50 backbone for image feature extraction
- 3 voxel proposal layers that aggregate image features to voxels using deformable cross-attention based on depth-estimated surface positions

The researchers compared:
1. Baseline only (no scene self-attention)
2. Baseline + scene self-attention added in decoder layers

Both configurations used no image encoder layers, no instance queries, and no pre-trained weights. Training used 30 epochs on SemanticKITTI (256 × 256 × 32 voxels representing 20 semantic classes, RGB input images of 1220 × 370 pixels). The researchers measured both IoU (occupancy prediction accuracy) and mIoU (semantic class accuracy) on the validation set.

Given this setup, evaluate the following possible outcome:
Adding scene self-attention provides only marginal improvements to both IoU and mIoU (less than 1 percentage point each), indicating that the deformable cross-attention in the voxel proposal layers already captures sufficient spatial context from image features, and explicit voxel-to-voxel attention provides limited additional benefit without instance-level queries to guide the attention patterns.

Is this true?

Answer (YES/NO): NO